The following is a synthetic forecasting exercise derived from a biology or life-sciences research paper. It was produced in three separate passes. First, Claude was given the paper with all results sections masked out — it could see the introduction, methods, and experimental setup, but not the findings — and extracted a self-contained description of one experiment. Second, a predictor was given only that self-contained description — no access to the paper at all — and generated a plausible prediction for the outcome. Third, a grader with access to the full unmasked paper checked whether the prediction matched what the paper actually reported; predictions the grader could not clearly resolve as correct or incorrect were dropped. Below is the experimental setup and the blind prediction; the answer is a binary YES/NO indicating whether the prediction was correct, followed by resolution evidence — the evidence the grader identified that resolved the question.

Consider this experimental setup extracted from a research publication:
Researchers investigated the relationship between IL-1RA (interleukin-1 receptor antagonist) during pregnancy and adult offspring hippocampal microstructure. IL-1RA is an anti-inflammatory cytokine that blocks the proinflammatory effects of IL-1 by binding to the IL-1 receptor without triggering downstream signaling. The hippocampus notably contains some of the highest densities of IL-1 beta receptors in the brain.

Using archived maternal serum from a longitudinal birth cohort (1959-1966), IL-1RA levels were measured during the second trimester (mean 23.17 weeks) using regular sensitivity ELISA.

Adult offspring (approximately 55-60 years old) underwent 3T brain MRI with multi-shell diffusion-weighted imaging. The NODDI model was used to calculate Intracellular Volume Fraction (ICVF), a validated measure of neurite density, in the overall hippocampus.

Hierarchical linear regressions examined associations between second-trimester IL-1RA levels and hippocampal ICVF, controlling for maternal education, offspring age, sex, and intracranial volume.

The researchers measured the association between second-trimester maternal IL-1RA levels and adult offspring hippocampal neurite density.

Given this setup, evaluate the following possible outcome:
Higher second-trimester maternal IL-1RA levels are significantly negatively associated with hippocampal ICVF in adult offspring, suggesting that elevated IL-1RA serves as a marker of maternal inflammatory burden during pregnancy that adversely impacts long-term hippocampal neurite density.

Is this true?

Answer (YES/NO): NO